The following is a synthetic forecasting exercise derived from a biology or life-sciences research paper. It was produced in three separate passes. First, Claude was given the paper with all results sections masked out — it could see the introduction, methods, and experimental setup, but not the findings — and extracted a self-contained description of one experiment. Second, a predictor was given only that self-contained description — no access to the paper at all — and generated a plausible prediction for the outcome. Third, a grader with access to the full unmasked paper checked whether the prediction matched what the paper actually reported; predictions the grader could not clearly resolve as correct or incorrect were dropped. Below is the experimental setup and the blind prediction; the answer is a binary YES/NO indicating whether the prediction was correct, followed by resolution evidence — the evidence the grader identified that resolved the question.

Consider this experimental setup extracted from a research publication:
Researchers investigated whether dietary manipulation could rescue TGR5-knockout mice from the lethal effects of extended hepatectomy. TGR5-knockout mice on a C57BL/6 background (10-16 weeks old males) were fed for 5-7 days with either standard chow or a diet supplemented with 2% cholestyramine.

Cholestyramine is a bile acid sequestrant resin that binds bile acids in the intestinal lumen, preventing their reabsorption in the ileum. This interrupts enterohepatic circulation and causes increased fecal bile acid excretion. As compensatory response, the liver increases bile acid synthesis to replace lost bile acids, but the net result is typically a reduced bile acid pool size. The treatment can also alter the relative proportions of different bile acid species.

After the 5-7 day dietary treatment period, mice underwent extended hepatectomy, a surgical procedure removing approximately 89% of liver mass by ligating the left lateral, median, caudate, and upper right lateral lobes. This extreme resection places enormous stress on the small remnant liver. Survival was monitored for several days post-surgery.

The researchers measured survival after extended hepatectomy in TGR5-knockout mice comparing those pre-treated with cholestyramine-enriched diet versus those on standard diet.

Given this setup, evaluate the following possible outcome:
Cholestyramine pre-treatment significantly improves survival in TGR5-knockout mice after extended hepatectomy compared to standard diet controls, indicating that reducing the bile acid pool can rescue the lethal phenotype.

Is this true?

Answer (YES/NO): YES